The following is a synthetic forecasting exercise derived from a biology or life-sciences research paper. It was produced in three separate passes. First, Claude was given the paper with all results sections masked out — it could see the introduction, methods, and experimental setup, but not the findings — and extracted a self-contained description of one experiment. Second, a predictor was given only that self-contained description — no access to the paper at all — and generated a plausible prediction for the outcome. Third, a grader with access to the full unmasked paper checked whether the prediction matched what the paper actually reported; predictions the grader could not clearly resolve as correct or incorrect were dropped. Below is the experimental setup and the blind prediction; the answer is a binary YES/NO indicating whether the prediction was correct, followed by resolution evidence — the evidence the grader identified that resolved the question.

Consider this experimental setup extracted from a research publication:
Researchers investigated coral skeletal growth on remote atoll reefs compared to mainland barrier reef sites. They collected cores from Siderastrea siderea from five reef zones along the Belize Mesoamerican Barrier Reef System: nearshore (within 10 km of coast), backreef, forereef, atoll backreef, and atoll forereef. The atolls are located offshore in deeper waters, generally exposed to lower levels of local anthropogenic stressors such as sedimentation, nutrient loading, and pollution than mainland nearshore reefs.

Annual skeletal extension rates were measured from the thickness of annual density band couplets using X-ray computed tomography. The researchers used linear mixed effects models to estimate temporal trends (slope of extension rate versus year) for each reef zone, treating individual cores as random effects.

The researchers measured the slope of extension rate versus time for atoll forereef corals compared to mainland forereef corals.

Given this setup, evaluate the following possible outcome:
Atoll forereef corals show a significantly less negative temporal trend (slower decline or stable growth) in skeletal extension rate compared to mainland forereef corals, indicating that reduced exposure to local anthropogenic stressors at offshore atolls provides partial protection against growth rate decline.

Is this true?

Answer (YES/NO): NO